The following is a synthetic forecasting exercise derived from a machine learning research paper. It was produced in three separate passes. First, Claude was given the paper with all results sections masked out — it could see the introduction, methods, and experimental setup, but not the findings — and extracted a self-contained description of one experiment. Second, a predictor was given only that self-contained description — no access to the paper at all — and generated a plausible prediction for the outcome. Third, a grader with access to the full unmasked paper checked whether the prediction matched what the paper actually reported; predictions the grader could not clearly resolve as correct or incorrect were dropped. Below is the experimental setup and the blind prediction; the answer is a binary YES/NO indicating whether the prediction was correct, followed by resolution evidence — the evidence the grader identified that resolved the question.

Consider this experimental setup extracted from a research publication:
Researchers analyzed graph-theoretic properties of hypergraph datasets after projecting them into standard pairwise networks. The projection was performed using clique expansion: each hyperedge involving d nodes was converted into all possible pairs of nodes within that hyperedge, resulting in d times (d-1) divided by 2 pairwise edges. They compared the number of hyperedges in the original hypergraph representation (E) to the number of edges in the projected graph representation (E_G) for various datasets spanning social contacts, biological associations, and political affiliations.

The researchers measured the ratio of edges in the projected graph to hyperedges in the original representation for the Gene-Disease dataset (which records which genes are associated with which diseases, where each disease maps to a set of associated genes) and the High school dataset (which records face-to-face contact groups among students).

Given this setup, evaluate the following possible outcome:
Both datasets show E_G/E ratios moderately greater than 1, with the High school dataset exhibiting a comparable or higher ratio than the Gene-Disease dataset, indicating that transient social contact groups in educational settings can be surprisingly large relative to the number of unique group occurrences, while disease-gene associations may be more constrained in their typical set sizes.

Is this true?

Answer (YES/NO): NO